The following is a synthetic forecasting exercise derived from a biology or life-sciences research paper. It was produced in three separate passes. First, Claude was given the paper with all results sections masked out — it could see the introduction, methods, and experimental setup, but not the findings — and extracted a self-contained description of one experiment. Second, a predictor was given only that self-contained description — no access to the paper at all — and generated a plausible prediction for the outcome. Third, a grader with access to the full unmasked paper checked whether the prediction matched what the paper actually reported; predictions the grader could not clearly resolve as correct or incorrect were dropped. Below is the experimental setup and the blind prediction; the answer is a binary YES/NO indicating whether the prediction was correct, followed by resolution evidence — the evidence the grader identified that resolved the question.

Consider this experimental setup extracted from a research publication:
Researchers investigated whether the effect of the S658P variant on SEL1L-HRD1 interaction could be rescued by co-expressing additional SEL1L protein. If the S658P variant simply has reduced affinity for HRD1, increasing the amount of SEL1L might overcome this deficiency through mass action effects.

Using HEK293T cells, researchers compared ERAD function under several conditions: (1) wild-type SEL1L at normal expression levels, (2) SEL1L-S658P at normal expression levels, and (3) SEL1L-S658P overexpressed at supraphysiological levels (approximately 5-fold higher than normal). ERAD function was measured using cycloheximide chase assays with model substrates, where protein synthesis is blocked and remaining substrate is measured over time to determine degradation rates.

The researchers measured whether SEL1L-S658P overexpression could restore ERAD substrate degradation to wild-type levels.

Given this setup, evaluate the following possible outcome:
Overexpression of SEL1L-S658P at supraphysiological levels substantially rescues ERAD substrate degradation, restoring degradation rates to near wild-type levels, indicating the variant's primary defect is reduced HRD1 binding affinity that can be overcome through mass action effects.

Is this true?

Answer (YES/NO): NO